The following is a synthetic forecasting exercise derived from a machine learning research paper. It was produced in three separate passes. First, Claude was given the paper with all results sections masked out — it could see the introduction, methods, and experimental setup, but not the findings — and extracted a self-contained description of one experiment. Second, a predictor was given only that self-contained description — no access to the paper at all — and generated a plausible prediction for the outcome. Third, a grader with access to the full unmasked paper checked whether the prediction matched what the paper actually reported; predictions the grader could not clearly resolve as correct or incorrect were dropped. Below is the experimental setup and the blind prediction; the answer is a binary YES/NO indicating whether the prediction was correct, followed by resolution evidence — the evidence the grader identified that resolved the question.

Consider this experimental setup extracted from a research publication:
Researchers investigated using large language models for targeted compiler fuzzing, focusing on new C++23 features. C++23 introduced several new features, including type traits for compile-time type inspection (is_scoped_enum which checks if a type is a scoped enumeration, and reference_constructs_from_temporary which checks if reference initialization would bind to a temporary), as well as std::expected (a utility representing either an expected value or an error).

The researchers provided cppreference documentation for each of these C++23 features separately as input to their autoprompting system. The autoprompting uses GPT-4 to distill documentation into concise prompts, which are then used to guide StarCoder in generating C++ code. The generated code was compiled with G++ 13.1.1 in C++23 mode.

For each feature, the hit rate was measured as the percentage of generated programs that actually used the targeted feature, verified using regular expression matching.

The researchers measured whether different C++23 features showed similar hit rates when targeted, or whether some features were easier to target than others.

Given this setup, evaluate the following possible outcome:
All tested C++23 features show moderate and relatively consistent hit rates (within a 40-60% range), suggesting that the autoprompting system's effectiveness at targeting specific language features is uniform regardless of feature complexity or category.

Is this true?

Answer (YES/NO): NO